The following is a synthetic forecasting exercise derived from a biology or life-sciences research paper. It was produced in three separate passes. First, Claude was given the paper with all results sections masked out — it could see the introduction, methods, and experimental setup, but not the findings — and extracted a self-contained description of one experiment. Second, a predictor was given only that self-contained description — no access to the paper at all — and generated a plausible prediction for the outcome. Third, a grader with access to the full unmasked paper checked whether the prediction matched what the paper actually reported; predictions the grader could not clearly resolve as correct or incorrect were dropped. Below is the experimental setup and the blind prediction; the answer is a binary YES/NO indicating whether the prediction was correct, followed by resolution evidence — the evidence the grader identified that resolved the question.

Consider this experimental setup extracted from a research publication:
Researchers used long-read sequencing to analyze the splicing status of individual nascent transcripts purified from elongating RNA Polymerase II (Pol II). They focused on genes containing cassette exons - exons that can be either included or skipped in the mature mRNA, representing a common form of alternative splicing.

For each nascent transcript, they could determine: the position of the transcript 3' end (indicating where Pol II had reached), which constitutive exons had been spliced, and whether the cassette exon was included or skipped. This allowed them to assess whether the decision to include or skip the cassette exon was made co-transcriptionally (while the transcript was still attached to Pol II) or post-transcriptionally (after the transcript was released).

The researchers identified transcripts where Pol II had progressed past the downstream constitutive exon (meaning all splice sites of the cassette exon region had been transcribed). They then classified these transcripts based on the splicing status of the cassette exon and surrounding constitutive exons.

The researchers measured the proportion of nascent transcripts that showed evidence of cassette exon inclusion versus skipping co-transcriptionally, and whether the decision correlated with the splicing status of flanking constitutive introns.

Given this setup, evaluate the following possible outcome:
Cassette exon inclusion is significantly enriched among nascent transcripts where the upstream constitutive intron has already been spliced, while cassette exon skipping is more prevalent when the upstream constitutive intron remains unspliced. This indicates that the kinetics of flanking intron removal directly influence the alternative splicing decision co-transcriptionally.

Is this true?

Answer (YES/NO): NO